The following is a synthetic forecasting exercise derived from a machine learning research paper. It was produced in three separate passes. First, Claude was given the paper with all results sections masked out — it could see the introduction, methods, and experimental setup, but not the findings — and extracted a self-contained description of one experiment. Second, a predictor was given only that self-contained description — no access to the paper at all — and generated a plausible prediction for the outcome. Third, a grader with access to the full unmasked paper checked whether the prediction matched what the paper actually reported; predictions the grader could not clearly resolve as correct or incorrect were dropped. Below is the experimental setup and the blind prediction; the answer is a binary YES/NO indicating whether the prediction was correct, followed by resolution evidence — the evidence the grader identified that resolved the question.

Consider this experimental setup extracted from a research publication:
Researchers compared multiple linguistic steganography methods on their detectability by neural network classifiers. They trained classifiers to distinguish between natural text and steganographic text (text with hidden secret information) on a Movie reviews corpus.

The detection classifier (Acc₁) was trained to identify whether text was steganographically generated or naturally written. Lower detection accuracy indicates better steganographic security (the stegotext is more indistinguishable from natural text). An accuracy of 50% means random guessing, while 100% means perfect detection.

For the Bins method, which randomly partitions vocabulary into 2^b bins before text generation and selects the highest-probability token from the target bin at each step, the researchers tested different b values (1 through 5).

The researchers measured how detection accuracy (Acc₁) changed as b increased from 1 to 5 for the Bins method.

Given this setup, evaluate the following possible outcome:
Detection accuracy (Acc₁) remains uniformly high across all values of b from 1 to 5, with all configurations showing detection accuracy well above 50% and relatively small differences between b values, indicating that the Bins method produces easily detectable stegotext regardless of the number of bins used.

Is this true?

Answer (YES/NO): YES